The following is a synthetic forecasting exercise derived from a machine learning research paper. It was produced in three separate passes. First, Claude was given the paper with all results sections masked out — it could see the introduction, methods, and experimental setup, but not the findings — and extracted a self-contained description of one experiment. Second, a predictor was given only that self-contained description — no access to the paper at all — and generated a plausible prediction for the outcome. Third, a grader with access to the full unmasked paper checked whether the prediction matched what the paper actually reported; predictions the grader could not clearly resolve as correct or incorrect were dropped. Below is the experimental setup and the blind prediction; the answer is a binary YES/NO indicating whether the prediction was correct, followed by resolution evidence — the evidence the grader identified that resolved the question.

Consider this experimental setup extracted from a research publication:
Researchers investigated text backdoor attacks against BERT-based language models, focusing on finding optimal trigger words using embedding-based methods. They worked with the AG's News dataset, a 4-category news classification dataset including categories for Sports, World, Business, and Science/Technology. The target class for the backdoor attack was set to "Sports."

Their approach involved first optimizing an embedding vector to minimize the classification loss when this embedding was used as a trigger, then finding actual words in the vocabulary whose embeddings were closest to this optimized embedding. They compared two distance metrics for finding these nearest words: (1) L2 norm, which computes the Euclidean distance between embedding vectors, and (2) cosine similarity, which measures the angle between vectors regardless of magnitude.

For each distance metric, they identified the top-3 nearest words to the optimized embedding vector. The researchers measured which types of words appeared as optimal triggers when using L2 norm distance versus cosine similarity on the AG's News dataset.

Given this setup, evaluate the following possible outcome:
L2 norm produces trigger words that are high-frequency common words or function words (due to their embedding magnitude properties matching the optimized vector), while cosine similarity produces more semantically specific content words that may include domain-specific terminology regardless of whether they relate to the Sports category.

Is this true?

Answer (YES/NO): NO